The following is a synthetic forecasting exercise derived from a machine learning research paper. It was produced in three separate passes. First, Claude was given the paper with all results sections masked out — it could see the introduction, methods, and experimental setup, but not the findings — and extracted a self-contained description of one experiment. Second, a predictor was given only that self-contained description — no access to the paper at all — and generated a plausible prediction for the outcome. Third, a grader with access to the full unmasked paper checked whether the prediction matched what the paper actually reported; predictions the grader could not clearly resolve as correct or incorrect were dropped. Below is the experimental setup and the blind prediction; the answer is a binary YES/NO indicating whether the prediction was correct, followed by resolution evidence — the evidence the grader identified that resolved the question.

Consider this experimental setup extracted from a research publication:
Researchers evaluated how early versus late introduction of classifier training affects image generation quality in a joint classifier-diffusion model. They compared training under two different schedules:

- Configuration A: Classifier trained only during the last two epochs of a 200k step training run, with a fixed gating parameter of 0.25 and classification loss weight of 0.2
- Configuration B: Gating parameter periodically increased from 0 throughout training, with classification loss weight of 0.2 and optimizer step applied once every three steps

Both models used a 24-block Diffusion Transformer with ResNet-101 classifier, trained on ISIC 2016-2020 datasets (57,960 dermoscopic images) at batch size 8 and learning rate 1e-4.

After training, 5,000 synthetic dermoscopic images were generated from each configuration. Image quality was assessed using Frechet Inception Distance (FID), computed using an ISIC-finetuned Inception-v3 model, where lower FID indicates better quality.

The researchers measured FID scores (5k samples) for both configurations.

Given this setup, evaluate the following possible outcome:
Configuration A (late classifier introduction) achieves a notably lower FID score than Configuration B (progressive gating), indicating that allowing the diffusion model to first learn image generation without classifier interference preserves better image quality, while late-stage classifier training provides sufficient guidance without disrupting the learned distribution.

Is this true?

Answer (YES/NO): NO